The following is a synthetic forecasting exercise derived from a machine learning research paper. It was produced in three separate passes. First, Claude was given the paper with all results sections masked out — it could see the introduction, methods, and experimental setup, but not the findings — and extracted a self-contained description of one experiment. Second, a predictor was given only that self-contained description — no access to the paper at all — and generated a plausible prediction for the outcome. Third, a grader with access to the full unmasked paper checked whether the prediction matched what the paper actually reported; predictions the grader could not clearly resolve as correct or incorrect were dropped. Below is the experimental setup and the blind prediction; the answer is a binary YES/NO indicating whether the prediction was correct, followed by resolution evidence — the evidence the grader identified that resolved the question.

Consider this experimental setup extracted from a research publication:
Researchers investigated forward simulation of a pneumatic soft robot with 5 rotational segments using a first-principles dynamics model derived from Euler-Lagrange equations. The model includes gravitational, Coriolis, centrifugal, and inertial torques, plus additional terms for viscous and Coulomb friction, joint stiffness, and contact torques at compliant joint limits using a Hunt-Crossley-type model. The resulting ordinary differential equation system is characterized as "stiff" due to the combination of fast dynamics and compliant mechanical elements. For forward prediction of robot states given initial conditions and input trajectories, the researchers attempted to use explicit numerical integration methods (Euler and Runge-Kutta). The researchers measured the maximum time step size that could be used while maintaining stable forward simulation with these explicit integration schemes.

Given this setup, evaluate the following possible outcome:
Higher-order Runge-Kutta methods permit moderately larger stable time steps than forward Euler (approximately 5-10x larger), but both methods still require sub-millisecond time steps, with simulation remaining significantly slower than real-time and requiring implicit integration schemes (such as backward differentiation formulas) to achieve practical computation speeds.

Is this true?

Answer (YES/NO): NO